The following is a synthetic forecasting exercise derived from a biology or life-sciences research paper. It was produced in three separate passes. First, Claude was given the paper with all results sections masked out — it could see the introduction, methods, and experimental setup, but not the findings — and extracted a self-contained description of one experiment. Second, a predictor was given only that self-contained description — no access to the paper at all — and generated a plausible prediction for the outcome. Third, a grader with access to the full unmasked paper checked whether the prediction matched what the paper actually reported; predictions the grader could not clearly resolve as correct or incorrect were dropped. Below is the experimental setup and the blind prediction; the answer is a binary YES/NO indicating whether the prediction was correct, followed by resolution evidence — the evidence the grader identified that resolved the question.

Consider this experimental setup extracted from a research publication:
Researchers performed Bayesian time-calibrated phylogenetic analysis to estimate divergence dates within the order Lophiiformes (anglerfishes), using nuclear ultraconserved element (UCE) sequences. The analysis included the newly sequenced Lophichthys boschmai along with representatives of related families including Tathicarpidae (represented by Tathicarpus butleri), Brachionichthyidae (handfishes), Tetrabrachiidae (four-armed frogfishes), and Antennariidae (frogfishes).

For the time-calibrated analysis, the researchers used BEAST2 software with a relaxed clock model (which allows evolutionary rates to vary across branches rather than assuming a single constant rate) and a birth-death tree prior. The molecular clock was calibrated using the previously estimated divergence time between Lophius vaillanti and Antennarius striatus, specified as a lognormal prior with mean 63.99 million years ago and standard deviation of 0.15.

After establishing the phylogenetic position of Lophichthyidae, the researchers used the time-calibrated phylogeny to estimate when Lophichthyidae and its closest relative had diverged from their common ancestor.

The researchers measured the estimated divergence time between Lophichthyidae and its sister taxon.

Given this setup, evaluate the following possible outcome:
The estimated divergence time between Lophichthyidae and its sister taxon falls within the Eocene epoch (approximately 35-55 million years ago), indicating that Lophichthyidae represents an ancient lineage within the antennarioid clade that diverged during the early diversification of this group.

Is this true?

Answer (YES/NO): NO